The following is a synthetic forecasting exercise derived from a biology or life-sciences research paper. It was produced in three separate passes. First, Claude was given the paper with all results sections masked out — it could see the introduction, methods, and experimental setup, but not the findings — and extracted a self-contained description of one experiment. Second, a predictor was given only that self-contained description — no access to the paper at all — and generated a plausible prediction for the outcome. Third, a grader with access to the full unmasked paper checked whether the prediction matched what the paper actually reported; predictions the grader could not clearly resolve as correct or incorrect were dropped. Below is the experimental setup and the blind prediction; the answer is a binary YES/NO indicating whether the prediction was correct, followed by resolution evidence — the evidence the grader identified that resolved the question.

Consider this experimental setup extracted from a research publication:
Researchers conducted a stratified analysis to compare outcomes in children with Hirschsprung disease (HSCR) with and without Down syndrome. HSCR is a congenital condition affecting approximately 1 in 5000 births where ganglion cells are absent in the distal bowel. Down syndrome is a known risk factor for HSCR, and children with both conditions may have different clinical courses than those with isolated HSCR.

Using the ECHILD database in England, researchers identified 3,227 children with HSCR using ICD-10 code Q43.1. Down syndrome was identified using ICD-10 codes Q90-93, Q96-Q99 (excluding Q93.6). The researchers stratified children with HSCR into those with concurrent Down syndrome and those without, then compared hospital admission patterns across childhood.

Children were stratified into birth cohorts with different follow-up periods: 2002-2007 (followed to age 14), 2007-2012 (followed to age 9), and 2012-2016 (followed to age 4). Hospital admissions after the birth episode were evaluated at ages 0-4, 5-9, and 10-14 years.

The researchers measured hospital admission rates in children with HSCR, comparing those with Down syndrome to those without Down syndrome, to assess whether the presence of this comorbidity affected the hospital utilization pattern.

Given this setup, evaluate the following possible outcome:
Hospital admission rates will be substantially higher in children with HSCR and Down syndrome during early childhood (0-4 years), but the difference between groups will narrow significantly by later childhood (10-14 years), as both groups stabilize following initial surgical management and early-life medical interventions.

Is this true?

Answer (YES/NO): NO